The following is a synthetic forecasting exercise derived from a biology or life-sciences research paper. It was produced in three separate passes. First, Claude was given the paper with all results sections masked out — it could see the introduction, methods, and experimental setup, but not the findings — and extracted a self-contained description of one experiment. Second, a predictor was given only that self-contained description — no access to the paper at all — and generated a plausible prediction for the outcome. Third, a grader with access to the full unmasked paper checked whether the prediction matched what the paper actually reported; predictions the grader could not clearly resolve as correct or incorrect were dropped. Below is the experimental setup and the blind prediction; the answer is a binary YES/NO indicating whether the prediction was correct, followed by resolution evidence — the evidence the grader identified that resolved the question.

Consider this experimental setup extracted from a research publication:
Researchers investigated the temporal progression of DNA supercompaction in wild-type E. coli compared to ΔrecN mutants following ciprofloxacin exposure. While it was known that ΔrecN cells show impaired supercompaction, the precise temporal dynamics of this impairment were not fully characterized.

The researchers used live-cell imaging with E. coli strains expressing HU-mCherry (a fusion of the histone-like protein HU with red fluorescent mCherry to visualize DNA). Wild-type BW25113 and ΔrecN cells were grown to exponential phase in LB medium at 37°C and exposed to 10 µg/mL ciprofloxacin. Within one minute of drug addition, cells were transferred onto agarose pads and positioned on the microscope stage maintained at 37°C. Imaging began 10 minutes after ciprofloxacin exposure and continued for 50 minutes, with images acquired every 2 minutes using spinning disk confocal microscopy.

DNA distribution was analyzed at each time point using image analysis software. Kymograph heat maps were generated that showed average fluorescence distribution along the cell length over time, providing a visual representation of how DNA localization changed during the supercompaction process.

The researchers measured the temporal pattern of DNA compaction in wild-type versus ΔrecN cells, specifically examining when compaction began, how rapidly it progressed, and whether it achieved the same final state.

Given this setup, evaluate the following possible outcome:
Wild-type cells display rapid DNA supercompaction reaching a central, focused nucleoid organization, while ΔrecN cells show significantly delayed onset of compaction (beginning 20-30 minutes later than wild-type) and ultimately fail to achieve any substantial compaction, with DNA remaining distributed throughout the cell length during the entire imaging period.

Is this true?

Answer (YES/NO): NO